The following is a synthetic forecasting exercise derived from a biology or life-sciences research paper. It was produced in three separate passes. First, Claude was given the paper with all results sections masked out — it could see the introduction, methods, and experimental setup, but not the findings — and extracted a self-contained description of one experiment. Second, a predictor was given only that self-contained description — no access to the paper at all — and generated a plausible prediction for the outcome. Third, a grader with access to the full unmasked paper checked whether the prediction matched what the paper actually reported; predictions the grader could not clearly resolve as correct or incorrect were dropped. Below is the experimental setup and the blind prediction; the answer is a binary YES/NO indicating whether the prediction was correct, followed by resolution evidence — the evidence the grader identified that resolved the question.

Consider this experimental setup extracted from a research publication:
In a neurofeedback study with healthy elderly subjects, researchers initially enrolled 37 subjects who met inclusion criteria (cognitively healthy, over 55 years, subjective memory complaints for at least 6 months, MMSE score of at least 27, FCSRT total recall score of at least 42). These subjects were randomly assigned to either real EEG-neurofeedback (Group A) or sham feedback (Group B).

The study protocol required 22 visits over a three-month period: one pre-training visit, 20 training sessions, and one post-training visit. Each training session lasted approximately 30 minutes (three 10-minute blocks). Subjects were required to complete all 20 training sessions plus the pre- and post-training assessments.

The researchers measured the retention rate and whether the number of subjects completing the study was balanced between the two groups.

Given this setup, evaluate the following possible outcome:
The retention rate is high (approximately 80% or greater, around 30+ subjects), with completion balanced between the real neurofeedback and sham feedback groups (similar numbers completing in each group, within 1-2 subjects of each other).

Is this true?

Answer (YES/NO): NO